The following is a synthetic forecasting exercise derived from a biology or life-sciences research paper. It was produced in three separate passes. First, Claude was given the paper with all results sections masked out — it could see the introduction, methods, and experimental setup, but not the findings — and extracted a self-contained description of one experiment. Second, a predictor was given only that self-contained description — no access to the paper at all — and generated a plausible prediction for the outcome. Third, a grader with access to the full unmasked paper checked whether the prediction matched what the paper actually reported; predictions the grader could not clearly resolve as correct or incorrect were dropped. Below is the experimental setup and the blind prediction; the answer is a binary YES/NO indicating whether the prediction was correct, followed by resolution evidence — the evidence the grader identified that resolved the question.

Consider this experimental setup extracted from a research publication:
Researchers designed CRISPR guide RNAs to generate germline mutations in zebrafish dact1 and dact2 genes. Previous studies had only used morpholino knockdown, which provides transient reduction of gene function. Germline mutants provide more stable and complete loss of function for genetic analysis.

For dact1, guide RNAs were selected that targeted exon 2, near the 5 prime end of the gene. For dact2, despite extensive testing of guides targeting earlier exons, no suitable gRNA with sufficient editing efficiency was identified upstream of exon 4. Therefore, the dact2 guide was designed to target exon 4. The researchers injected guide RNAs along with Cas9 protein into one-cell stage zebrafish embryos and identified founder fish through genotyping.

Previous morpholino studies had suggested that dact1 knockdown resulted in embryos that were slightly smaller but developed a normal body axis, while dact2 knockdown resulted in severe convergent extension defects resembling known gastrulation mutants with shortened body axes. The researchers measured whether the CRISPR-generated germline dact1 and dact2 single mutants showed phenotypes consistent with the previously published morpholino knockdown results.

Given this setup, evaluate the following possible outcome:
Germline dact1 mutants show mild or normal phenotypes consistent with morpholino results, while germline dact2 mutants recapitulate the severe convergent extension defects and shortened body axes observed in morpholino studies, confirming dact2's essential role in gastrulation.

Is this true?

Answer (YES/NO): NO